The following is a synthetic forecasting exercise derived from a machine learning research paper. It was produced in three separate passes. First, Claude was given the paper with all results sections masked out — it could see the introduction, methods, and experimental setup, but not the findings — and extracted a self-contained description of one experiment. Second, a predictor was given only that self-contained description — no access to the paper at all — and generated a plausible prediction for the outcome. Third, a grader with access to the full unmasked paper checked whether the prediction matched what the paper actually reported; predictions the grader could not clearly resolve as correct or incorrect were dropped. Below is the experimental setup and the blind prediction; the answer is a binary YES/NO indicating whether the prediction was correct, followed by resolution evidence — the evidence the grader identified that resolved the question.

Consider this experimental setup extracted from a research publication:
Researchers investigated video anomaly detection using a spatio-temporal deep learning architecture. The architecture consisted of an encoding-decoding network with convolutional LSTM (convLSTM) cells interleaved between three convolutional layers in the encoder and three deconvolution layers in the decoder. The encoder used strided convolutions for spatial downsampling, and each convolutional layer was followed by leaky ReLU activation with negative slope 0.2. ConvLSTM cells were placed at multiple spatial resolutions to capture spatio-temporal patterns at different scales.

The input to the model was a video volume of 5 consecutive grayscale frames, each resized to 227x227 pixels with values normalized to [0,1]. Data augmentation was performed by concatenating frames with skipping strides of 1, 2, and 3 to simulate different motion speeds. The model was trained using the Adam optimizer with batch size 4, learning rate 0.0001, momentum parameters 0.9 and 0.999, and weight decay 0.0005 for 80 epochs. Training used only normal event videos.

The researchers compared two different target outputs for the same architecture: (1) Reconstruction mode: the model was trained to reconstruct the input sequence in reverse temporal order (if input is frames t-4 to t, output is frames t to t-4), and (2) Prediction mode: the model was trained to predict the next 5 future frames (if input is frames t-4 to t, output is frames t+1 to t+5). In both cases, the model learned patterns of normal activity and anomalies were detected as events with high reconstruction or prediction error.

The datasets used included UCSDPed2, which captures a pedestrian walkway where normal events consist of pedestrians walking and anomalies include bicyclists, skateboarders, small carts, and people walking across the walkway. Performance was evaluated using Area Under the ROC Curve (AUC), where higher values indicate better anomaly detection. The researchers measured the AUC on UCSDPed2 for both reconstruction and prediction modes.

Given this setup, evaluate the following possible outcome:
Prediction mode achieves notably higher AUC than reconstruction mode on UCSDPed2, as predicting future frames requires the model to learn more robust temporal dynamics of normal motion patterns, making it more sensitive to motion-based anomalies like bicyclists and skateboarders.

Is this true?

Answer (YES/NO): YES